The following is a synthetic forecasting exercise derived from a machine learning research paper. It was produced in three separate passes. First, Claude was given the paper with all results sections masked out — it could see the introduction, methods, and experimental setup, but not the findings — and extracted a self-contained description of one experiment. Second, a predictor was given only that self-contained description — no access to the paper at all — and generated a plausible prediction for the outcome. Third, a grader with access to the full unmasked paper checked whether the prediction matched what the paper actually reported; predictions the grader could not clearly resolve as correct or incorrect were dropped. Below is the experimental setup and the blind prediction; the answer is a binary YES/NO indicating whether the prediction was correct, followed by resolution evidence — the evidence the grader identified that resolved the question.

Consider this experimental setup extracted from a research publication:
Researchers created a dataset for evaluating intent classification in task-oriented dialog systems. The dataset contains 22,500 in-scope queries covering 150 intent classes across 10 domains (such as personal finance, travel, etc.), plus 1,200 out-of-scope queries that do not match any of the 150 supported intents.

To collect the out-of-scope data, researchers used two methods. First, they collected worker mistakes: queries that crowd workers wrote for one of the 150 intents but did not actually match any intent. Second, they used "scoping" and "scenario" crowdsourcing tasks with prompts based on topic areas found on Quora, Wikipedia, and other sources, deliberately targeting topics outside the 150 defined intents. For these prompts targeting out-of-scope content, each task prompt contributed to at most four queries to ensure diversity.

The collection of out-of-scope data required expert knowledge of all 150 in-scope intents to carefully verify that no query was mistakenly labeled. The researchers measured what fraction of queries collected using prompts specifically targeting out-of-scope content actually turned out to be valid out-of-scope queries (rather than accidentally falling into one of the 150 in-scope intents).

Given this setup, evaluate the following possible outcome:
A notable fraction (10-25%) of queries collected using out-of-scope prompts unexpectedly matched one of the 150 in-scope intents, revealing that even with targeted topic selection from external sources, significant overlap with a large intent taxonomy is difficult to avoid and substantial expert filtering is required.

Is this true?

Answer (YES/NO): NO